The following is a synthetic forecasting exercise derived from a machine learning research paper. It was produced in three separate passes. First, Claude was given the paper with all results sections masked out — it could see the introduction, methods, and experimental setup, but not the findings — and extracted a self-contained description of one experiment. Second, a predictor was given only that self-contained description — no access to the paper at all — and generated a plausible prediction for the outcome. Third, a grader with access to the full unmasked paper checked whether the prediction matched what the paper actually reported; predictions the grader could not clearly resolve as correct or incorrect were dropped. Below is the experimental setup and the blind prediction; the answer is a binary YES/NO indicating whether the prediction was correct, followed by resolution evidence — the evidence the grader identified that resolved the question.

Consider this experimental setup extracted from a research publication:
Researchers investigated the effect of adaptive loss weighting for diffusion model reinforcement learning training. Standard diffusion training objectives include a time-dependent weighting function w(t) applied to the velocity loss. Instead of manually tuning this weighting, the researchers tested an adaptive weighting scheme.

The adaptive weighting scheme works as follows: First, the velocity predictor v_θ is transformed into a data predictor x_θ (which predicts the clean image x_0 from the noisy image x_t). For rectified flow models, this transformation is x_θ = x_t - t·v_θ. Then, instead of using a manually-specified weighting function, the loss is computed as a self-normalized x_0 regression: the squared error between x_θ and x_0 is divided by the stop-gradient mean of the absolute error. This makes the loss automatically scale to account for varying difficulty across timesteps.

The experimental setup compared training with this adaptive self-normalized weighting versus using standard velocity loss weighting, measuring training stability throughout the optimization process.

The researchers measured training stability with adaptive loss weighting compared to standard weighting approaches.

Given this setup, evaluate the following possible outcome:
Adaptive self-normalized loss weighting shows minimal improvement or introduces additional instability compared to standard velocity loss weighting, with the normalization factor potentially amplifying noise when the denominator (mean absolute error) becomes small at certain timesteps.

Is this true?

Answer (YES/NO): NO